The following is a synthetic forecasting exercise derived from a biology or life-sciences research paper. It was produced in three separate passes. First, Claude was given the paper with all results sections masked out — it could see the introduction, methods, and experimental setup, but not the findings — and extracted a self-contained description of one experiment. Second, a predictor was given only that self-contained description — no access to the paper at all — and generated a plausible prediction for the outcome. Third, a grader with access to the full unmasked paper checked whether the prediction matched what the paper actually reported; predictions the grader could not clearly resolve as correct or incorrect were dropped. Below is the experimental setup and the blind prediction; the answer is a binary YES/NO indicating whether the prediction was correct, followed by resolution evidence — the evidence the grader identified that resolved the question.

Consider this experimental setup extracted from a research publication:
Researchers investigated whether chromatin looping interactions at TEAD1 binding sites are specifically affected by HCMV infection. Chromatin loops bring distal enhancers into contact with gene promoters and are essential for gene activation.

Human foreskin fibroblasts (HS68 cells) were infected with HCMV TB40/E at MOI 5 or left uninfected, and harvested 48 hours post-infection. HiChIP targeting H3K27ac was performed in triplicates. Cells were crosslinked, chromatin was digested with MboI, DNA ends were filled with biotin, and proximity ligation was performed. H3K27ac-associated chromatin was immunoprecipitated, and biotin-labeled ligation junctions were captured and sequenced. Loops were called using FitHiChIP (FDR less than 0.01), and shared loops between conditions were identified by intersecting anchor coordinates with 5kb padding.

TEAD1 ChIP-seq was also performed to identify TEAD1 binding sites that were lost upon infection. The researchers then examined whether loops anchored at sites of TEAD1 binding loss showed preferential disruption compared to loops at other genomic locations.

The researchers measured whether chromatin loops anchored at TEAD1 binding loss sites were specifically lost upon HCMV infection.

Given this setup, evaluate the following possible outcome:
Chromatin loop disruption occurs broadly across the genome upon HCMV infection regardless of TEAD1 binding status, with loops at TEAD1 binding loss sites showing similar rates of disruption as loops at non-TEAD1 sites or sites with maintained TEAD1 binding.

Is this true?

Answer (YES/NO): NO